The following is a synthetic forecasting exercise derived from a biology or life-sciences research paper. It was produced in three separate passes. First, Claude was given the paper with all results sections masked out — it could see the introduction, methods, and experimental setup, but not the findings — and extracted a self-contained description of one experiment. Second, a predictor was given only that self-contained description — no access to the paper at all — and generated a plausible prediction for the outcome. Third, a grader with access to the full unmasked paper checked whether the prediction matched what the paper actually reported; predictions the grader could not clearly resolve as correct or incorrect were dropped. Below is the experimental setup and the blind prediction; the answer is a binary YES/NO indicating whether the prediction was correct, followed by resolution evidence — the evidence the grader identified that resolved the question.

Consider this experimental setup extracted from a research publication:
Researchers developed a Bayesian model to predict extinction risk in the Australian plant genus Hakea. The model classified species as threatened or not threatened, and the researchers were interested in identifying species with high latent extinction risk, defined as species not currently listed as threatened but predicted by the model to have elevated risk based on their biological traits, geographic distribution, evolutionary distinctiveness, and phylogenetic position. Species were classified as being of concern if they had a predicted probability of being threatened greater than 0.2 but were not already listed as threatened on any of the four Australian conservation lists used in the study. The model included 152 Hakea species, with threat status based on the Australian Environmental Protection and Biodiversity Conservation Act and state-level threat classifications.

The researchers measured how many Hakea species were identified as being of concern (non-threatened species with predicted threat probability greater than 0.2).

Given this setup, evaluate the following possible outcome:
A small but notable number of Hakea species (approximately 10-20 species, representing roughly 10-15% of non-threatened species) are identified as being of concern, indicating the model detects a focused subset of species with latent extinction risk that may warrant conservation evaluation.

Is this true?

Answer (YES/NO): YES